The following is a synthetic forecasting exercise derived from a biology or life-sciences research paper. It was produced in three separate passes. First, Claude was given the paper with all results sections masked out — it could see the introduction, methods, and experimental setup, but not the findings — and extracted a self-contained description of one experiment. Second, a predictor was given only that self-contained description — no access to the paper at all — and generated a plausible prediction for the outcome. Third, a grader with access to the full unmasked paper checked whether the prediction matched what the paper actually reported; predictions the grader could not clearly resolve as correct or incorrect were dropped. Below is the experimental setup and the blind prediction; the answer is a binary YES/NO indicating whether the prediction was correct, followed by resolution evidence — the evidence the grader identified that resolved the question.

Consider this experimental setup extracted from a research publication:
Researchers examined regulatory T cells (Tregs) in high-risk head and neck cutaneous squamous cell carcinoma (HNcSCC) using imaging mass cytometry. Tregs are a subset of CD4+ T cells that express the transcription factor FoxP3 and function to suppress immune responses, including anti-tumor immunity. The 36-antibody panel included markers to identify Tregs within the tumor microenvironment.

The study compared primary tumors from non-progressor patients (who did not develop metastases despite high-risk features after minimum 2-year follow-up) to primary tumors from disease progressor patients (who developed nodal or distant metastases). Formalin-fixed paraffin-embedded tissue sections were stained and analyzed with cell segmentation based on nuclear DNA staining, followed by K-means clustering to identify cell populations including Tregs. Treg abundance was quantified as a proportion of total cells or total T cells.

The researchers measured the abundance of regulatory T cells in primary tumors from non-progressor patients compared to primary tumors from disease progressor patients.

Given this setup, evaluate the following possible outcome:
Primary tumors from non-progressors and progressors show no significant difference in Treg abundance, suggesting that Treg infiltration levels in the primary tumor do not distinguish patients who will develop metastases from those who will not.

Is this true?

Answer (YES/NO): NO